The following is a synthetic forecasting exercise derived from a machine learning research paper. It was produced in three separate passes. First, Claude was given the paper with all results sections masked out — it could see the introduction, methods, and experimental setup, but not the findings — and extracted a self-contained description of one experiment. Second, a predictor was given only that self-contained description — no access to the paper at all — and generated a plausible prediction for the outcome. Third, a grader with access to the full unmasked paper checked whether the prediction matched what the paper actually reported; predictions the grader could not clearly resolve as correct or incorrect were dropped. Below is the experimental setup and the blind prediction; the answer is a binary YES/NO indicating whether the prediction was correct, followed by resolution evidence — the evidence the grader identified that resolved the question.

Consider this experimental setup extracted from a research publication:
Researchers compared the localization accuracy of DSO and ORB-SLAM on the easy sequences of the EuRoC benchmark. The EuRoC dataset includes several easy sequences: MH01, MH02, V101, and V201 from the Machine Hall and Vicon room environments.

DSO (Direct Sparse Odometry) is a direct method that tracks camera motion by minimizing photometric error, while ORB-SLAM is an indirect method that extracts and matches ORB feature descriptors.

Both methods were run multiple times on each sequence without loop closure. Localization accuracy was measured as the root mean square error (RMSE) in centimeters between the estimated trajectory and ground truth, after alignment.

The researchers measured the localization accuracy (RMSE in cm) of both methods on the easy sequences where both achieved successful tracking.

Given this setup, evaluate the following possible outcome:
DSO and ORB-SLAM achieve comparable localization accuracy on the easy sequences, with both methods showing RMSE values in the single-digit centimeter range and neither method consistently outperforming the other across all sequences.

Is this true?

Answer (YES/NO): NO